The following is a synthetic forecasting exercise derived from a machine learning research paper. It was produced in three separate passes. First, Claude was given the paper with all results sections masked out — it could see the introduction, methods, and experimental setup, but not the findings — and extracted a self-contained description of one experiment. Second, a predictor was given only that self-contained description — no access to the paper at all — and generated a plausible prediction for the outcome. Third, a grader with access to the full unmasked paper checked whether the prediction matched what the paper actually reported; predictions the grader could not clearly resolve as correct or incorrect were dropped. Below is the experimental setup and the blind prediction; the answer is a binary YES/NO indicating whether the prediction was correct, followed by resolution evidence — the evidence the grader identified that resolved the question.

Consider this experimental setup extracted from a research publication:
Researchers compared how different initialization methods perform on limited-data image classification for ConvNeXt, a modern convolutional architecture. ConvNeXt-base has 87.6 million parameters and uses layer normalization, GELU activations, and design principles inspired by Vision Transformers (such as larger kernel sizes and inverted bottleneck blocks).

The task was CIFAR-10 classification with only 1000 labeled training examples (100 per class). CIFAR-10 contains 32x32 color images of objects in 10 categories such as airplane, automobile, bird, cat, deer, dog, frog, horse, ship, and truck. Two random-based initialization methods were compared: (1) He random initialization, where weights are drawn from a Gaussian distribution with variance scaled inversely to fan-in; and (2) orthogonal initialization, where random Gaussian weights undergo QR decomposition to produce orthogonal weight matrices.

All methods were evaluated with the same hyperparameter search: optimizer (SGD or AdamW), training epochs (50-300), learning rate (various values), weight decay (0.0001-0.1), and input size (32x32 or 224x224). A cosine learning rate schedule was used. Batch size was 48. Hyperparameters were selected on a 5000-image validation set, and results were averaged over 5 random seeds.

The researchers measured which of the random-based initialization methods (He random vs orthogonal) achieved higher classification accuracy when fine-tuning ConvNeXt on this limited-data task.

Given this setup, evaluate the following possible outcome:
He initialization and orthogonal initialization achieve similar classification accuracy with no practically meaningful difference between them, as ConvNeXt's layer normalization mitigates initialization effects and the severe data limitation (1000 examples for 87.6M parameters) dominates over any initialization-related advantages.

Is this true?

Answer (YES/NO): NO